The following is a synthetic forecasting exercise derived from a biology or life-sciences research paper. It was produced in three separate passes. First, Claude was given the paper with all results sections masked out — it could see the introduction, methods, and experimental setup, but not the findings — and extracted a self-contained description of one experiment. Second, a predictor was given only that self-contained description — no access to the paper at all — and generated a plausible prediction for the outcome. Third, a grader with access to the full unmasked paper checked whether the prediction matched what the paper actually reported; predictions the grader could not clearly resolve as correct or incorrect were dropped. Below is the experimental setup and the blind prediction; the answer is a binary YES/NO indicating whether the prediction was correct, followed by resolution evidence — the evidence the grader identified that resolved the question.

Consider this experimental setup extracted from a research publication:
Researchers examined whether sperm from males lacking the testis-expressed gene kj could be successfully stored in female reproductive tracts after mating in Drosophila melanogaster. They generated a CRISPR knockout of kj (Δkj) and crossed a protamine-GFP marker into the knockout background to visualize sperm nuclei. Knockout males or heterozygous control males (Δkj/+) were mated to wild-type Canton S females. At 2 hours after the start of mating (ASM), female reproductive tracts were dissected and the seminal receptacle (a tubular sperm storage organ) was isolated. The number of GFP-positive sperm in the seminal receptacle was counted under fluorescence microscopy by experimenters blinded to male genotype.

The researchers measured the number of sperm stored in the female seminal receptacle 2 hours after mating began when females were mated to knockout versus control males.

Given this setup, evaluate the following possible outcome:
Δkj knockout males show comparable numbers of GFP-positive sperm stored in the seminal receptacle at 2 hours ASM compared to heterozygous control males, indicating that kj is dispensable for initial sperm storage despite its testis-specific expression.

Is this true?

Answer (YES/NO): YES